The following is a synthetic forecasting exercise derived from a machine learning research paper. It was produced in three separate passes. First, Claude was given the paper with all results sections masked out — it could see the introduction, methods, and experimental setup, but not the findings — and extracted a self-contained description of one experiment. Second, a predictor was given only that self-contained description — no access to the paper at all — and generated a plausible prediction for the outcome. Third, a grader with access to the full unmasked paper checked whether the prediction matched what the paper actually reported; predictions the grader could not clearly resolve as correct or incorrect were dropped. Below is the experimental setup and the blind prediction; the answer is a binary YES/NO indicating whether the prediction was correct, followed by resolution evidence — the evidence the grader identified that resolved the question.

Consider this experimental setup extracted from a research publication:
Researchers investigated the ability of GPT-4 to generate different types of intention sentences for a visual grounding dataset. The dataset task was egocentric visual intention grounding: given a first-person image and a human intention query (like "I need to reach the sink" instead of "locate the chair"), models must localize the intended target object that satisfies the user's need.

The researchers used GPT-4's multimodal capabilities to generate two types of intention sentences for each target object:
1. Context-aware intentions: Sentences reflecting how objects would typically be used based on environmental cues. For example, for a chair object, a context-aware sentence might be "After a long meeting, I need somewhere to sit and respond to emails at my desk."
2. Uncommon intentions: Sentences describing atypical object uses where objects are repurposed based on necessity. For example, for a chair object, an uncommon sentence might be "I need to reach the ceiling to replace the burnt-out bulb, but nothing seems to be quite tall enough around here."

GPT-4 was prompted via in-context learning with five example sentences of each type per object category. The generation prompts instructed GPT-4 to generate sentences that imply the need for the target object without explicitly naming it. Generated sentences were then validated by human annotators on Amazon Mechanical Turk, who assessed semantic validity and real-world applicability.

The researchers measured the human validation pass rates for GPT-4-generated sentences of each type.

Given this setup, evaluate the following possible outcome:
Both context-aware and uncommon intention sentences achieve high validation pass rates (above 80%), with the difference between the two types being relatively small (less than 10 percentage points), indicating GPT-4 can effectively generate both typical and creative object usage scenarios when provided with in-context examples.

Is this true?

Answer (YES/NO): NO